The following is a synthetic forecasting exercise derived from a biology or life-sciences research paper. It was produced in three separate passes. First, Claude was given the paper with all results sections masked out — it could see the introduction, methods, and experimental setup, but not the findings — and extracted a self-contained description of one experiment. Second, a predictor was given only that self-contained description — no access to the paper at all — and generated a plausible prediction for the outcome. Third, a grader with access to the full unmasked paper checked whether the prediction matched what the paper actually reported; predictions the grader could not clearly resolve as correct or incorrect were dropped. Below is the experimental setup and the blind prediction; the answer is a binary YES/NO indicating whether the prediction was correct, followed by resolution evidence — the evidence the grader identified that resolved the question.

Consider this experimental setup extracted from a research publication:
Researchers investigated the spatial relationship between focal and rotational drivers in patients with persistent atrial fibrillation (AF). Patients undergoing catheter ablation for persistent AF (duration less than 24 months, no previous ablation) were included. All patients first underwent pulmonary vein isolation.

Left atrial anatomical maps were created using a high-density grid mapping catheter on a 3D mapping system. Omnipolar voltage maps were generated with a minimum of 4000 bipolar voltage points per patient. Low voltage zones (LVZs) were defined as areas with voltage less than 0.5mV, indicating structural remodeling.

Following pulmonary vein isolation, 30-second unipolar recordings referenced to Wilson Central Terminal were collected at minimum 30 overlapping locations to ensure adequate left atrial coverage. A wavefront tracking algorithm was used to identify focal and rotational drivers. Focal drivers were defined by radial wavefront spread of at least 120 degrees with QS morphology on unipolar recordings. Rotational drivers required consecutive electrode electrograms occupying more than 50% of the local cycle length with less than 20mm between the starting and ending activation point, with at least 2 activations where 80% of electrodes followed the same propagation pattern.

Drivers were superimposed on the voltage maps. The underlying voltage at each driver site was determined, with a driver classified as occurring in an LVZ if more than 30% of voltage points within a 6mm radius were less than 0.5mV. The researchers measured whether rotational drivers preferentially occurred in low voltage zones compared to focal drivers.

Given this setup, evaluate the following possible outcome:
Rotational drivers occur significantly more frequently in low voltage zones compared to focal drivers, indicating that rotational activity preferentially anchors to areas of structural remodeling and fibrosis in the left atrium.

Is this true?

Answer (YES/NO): YES